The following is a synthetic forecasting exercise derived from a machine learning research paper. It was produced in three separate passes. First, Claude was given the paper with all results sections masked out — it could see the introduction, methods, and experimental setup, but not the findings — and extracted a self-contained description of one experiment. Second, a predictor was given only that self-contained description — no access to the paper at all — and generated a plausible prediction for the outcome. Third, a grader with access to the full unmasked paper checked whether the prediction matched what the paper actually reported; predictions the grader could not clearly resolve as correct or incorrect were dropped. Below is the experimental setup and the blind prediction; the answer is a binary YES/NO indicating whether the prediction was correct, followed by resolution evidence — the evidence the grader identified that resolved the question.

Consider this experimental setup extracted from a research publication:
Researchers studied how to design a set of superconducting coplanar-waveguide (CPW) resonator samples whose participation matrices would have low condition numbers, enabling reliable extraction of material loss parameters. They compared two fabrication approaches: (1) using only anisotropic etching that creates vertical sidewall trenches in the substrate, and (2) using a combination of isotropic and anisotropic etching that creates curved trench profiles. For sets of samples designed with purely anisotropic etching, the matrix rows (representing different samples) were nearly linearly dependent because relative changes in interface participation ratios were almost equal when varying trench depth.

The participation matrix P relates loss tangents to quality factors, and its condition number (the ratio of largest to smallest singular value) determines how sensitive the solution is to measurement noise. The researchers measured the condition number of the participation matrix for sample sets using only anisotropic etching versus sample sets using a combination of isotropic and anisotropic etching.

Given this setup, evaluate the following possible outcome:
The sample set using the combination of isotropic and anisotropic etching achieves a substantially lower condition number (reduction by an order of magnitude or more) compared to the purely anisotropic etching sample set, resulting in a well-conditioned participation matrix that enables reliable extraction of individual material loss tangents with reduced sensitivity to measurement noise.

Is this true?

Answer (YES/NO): YES